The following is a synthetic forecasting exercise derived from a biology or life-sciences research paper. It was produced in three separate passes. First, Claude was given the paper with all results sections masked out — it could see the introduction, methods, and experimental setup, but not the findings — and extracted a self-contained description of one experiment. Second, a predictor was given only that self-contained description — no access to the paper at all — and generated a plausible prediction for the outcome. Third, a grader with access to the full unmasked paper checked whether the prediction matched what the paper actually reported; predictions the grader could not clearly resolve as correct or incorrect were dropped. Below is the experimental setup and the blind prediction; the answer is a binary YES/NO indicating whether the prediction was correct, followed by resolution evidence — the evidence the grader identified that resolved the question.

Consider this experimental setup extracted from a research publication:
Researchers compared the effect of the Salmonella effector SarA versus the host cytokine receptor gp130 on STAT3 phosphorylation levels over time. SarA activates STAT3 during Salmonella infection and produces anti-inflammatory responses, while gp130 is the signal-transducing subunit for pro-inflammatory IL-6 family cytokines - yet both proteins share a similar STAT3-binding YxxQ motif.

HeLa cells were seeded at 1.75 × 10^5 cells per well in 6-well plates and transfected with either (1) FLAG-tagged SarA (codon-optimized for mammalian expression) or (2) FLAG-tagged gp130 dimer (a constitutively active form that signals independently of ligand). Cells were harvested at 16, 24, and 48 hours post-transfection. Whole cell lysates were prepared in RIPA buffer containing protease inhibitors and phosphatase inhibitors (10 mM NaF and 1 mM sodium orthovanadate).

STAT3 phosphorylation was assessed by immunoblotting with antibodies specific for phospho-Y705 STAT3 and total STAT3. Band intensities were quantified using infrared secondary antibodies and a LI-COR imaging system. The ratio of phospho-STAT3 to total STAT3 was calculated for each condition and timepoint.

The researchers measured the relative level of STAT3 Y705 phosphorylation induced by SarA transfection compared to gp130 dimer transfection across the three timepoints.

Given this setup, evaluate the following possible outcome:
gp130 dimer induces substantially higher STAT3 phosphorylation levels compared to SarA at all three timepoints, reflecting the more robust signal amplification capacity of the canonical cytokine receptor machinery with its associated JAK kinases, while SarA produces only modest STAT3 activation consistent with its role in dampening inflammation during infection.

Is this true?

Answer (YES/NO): NO